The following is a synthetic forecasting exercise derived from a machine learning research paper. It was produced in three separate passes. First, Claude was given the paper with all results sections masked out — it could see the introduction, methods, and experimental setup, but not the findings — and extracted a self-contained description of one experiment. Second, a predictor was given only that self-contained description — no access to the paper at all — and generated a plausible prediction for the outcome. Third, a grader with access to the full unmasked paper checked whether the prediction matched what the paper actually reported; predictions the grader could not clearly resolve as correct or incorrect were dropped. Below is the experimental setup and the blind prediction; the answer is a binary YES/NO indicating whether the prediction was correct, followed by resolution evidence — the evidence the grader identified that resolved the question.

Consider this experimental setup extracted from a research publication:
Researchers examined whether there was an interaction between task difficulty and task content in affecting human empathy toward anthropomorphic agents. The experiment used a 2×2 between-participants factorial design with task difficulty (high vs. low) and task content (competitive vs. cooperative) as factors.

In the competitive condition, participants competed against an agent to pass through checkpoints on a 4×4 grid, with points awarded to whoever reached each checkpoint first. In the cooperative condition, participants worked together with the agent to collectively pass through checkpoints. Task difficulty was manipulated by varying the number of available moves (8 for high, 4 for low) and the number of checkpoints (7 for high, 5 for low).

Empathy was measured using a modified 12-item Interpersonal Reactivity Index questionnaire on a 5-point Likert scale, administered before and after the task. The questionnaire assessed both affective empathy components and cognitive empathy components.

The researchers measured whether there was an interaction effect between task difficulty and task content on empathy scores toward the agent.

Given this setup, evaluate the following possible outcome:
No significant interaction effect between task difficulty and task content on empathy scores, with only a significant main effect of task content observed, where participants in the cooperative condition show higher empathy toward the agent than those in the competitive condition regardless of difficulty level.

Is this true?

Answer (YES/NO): NO